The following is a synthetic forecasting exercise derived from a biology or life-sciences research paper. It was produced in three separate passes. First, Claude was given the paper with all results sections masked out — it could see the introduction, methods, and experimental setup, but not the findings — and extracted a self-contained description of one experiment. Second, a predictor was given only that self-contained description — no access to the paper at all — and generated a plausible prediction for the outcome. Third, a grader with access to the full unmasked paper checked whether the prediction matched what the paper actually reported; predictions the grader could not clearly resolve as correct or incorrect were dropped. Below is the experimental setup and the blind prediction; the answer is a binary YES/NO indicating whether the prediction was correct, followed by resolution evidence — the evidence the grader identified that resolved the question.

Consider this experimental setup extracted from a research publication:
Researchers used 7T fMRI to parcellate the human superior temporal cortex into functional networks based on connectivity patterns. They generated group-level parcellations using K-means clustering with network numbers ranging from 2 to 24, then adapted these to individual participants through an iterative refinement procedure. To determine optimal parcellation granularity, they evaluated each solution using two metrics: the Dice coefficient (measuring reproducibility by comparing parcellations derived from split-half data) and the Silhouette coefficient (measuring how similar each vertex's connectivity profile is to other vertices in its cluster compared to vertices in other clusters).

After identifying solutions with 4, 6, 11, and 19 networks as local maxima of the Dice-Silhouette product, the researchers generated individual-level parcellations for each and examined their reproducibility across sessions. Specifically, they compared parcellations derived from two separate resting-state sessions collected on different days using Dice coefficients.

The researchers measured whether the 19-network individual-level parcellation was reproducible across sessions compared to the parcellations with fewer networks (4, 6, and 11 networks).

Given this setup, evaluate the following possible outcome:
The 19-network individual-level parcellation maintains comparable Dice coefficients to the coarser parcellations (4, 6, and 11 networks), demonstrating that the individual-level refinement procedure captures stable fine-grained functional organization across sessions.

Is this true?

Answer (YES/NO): NO